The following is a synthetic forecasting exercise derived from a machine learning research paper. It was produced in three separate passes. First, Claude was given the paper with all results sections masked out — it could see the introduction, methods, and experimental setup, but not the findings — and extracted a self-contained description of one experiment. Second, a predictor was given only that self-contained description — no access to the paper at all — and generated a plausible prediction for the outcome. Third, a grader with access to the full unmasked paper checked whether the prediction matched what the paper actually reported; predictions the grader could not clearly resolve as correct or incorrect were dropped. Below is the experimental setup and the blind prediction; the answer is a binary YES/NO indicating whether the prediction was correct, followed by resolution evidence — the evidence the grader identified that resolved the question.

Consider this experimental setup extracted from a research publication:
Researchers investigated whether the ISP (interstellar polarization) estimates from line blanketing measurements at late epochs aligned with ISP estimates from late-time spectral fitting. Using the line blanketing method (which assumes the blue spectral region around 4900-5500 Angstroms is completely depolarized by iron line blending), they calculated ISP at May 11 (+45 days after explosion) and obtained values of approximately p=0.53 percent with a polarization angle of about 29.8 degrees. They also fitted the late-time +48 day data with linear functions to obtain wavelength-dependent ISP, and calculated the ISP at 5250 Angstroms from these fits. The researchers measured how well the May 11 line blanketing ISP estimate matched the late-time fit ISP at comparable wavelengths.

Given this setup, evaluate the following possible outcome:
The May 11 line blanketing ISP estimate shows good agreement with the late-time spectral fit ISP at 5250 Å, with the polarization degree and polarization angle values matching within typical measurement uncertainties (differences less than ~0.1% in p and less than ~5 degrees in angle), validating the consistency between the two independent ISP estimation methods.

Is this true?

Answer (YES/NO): YES